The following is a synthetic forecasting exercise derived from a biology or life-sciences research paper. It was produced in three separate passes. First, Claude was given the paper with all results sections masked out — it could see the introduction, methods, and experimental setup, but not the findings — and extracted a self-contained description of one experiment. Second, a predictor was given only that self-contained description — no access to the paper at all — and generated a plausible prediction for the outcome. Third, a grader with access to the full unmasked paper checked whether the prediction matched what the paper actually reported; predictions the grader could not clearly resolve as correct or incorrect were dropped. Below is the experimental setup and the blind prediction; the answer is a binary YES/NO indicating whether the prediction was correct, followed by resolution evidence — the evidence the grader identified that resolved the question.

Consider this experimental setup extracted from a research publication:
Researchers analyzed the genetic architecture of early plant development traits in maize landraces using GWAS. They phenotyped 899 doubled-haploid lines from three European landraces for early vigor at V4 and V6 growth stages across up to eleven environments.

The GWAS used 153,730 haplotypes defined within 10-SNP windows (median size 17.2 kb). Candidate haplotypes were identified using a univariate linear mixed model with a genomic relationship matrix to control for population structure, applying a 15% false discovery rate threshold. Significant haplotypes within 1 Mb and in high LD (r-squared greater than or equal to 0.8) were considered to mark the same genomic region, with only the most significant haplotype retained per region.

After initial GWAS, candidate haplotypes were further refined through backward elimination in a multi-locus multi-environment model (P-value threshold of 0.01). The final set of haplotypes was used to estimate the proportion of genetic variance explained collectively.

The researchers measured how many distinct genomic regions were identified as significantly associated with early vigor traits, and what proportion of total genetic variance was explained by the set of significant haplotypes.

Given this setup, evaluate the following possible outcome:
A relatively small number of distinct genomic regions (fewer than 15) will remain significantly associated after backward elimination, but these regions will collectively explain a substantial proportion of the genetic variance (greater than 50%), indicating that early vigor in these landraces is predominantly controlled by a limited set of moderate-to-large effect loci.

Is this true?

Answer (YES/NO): NO